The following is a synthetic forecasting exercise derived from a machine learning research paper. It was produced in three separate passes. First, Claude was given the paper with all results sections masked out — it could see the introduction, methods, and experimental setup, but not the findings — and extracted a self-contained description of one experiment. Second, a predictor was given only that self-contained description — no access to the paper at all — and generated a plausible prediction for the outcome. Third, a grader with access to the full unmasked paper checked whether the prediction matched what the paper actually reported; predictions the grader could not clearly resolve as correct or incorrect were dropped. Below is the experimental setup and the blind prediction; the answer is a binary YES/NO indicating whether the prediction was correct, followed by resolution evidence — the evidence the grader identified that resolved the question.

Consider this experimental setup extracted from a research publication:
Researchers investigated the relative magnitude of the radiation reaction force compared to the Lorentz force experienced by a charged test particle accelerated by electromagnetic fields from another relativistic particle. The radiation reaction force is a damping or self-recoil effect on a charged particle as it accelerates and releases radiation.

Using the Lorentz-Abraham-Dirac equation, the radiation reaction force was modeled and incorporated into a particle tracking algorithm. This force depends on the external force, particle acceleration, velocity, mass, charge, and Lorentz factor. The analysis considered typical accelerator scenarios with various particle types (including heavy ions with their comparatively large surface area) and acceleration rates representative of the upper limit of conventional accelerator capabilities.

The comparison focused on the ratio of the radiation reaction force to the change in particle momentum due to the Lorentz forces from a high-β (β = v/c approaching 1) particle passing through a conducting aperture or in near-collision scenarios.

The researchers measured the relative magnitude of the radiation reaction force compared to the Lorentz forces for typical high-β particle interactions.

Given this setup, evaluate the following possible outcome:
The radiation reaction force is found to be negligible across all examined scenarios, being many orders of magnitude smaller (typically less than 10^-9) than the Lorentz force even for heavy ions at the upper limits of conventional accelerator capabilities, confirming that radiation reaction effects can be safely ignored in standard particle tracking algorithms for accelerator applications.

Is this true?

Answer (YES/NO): NO